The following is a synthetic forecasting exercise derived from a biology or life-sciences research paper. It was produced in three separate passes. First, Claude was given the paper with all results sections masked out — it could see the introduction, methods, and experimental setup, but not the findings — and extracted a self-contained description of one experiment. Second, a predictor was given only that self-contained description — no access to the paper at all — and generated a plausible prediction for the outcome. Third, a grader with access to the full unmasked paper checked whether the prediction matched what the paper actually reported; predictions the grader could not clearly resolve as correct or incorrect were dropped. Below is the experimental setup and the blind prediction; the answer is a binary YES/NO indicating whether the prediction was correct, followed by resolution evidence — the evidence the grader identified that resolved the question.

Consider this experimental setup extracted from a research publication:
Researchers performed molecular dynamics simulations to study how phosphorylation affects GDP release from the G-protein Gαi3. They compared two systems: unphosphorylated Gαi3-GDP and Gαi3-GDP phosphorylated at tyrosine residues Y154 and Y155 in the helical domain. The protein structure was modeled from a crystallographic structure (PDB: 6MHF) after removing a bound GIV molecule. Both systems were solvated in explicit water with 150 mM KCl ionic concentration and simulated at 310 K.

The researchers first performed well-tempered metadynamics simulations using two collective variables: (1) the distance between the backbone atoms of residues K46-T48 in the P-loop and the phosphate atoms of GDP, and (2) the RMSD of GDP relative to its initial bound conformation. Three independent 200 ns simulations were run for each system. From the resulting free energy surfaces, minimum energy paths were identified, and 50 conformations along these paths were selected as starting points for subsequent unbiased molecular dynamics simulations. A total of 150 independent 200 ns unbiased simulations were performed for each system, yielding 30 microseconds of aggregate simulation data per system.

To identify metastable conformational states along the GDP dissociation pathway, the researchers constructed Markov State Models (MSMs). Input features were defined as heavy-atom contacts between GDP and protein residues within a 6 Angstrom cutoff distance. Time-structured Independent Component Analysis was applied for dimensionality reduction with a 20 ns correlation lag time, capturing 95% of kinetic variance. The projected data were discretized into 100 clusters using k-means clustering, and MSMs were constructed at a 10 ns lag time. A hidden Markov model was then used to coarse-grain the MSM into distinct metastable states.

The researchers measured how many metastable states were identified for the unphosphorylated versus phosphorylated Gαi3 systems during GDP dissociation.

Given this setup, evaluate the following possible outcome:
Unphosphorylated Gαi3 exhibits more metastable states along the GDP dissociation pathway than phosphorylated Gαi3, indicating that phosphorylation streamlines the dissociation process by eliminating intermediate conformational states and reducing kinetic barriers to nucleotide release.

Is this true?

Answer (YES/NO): NO